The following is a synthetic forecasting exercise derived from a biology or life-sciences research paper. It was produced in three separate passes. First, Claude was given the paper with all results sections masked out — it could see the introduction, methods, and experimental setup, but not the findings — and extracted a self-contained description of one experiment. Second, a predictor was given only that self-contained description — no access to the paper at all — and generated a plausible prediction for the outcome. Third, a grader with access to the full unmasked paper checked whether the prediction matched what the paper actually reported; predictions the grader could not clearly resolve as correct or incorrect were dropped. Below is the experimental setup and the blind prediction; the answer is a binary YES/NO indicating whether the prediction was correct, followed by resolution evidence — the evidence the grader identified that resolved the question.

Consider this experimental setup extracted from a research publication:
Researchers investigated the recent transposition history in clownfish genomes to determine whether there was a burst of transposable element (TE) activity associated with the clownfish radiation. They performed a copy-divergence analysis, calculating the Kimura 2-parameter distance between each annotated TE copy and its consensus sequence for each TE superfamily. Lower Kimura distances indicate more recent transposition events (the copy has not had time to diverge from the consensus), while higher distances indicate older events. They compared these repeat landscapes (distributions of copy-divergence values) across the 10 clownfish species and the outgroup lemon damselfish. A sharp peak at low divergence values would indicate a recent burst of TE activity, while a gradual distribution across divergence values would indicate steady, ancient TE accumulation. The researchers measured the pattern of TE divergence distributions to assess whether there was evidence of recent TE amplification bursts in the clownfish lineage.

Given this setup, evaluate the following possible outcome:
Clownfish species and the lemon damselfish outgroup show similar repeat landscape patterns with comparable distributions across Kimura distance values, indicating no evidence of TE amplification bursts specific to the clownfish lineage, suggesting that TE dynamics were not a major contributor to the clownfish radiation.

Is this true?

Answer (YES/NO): NO